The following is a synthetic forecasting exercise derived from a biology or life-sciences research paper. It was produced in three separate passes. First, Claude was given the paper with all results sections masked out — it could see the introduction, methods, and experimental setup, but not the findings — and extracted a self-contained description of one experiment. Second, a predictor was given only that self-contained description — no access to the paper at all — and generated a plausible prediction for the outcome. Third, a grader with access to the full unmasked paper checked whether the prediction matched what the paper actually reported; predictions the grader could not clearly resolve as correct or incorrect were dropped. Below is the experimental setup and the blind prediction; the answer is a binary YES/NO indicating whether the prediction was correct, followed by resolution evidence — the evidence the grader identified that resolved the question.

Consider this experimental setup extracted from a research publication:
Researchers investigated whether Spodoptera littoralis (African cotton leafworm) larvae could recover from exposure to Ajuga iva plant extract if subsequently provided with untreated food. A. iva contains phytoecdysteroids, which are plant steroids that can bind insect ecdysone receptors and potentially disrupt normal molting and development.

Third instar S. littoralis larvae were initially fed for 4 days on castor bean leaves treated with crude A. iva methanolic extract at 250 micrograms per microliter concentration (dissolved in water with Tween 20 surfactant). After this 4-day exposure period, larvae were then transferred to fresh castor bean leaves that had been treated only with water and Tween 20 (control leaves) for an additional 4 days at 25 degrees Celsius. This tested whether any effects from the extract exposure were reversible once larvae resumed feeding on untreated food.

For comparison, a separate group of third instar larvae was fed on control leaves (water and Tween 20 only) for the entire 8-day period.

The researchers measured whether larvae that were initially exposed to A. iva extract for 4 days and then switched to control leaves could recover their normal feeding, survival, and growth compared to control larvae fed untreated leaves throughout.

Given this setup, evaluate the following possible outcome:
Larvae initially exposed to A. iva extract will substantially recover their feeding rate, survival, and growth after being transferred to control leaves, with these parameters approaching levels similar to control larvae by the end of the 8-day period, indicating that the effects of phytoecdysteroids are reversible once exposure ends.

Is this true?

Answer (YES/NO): NO